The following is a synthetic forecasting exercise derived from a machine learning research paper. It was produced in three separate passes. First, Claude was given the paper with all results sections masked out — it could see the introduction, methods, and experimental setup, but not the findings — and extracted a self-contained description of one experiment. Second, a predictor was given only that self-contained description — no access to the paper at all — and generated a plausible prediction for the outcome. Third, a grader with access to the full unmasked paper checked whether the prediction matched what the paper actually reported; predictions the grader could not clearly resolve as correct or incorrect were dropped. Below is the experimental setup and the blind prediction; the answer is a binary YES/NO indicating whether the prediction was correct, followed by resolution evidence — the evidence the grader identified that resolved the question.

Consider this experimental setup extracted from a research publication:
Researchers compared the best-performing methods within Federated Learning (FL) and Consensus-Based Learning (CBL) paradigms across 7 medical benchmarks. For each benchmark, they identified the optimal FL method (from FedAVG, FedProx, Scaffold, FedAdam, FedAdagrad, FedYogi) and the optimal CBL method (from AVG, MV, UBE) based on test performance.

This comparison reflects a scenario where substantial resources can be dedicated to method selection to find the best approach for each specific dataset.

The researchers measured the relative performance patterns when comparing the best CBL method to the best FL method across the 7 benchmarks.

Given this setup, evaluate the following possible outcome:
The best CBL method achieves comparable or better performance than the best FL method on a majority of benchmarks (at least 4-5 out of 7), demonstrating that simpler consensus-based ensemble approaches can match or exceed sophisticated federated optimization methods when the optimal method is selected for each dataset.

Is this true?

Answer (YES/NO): YES